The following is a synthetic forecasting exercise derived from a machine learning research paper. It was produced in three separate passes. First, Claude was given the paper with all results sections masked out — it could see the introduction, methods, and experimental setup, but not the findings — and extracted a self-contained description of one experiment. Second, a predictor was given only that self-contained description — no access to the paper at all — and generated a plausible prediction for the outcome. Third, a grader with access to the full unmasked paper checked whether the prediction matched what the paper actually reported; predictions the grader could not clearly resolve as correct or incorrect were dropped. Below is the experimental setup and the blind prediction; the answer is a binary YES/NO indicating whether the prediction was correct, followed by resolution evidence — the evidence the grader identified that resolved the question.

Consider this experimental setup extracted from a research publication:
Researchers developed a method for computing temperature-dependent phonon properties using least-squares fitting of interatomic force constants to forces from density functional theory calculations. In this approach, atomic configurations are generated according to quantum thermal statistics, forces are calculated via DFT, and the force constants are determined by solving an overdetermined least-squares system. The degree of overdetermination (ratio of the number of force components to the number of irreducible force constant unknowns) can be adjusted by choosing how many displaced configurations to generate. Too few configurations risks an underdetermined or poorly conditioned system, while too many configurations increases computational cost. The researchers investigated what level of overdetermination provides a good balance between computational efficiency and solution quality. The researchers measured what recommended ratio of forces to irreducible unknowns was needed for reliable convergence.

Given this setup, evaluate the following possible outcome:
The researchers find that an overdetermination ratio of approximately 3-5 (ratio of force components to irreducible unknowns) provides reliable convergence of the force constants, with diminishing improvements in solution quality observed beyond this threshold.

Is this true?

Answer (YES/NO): NO